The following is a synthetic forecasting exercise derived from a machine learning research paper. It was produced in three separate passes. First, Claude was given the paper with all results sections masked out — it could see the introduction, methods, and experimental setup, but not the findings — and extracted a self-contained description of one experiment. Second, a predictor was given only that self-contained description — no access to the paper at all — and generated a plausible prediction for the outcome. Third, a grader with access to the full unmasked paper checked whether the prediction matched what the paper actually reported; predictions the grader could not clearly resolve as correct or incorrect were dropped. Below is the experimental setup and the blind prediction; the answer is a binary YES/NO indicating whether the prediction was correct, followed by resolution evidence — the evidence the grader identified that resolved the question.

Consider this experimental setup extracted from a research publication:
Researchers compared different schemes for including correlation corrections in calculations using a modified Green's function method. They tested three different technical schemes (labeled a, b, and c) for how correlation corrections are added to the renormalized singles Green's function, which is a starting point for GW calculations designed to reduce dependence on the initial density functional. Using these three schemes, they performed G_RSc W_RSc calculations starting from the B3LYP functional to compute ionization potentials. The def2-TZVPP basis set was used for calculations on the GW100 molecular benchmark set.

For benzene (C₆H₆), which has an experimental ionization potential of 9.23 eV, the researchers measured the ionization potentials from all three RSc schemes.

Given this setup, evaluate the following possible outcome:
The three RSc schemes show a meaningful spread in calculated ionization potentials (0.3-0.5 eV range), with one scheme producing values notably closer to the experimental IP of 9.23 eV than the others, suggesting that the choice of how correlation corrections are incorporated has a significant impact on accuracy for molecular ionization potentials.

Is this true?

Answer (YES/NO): NO